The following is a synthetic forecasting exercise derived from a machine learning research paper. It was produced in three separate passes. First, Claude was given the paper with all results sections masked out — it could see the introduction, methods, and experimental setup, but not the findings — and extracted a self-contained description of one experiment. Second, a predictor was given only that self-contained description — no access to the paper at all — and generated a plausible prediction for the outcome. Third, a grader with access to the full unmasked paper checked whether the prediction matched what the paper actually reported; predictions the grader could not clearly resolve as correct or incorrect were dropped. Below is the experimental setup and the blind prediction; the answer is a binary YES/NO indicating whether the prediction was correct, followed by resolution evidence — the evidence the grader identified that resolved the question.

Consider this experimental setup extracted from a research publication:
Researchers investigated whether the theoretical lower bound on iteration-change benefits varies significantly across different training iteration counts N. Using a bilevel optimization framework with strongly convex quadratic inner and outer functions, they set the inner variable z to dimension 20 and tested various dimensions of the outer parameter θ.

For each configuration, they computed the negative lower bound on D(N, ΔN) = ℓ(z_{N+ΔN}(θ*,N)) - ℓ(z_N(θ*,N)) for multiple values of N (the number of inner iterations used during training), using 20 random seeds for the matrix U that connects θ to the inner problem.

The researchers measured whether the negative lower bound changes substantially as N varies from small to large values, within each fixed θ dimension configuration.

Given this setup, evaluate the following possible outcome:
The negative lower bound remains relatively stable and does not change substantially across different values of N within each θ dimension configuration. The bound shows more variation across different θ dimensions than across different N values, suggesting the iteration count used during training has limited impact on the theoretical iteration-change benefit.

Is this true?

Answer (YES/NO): YES